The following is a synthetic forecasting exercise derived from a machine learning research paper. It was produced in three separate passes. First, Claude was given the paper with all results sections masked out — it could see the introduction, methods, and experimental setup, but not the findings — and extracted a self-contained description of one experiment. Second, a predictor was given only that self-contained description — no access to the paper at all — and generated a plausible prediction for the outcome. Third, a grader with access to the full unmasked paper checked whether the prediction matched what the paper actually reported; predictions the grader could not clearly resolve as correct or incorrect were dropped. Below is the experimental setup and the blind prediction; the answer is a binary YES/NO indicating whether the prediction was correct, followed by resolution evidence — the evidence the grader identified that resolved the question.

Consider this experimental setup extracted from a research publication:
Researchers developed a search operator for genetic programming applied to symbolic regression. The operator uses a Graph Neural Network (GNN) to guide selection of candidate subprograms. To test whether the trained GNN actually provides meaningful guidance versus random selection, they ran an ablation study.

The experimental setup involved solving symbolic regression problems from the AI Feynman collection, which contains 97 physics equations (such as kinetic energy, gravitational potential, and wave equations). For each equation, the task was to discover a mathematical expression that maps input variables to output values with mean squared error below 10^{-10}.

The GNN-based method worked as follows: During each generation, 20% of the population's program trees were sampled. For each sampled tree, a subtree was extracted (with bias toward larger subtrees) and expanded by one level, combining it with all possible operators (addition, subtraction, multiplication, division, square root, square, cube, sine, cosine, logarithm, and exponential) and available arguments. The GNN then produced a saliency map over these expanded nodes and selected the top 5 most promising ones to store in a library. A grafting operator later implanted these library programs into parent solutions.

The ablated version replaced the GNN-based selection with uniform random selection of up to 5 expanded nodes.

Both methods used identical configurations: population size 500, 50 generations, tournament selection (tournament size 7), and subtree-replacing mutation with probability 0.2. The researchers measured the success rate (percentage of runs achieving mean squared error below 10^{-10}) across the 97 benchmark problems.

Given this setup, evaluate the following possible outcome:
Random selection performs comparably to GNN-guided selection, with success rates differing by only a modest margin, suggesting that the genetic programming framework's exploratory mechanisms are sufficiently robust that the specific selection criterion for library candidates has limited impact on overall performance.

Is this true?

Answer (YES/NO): YES